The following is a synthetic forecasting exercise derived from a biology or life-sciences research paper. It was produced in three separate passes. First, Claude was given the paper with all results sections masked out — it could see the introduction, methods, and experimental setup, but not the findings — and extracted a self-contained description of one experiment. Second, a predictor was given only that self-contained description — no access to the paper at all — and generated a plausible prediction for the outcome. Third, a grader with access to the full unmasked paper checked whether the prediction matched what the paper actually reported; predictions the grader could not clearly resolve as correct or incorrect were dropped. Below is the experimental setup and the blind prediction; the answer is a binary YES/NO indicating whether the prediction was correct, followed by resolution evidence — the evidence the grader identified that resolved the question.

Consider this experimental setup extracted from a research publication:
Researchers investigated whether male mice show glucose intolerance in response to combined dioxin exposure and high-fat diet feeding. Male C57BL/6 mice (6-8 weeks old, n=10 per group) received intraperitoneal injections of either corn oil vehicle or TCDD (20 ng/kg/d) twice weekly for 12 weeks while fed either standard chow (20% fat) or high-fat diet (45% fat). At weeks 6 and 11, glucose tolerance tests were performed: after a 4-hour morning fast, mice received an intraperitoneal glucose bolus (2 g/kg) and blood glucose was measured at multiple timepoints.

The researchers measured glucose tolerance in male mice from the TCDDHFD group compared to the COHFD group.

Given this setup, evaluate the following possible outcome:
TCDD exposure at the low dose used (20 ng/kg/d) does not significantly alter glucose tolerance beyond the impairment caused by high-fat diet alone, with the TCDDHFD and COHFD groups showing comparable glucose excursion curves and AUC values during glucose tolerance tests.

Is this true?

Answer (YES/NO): YES